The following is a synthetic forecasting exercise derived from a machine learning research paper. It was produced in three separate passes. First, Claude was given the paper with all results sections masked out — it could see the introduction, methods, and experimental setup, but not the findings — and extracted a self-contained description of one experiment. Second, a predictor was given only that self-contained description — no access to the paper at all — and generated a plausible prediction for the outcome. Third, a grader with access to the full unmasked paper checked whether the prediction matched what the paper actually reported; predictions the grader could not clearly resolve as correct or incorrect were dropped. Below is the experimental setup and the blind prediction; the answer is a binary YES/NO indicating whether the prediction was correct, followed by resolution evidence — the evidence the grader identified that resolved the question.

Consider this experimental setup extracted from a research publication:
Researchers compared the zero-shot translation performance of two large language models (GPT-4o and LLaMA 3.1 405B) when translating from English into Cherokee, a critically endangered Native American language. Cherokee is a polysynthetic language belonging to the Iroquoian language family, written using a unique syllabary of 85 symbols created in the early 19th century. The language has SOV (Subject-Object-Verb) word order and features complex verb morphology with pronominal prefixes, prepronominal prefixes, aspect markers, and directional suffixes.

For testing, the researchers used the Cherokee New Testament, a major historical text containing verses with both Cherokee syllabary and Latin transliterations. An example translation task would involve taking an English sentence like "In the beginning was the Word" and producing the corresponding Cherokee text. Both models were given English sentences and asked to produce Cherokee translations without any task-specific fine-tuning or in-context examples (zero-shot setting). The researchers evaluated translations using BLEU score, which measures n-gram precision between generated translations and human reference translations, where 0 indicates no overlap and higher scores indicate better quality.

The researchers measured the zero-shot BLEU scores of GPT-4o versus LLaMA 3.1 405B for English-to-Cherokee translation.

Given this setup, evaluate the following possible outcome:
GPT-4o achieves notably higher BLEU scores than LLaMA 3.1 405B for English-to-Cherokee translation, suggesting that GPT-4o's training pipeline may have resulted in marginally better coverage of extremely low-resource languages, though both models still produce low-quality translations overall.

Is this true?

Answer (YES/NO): NO